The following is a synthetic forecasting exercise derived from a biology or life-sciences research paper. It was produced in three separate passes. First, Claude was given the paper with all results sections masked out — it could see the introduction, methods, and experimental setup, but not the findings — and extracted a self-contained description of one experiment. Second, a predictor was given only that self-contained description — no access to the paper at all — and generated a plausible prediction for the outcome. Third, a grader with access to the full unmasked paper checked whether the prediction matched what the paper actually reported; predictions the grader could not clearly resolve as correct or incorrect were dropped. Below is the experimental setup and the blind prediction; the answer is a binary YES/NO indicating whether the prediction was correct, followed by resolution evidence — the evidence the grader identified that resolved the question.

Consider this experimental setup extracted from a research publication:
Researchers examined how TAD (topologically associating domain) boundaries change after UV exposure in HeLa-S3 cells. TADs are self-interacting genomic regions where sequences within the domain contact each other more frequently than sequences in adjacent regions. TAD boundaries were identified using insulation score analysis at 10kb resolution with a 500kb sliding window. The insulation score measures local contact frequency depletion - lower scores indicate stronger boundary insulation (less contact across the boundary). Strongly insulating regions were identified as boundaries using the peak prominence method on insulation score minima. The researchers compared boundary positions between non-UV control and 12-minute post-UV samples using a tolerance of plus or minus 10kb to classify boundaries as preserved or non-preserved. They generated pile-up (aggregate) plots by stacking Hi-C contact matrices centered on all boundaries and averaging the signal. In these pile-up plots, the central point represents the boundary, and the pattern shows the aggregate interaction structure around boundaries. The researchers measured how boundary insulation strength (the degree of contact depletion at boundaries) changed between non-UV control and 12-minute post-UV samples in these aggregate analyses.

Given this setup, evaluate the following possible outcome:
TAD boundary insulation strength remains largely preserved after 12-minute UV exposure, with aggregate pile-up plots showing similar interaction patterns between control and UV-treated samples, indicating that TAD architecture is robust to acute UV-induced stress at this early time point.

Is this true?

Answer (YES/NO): NO